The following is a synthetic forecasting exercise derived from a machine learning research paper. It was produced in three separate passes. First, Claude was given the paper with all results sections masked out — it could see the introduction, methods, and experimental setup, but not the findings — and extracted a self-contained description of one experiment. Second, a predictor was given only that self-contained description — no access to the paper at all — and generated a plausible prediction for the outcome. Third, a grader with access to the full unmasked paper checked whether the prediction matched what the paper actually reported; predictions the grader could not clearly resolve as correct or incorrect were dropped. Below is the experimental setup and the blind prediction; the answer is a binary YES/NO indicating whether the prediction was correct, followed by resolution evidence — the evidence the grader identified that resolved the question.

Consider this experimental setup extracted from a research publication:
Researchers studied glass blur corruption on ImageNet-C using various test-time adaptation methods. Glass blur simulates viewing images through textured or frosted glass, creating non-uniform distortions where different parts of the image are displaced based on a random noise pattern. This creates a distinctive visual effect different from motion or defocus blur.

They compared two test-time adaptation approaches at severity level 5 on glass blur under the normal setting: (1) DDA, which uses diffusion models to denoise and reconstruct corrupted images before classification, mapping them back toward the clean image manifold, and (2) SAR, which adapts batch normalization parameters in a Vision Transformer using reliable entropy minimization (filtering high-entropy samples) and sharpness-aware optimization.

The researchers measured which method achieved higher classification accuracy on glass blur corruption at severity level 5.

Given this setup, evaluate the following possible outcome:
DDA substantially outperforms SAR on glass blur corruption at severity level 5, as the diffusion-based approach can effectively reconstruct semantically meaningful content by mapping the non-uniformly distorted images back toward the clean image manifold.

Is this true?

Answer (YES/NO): NO